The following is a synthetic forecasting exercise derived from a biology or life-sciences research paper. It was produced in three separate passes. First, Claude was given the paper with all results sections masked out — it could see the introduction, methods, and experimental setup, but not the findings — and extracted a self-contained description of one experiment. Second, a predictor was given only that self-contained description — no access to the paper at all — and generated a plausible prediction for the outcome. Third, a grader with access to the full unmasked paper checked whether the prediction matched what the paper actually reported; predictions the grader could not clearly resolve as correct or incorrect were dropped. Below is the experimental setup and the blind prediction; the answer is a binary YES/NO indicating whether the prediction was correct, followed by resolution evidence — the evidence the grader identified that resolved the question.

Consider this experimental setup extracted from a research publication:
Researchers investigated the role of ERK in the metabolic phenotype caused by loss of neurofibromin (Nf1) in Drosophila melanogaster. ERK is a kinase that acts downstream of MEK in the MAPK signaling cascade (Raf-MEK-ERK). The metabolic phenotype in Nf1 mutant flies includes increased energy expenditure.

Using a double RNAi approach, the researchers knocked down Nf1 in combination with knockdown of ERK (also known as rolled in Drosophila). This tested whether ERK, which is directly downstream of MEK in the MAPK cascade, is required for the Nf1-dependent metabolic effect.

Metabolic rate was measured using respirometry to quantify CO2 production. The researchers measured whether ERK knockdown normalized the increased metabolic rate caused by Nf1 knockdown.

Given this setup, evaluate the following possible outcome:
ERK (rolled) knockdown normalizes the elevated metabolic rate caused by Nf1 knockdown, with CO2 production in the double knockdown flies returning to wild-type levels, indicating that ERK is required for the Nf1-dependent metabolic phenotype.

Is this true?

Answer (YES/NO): YES